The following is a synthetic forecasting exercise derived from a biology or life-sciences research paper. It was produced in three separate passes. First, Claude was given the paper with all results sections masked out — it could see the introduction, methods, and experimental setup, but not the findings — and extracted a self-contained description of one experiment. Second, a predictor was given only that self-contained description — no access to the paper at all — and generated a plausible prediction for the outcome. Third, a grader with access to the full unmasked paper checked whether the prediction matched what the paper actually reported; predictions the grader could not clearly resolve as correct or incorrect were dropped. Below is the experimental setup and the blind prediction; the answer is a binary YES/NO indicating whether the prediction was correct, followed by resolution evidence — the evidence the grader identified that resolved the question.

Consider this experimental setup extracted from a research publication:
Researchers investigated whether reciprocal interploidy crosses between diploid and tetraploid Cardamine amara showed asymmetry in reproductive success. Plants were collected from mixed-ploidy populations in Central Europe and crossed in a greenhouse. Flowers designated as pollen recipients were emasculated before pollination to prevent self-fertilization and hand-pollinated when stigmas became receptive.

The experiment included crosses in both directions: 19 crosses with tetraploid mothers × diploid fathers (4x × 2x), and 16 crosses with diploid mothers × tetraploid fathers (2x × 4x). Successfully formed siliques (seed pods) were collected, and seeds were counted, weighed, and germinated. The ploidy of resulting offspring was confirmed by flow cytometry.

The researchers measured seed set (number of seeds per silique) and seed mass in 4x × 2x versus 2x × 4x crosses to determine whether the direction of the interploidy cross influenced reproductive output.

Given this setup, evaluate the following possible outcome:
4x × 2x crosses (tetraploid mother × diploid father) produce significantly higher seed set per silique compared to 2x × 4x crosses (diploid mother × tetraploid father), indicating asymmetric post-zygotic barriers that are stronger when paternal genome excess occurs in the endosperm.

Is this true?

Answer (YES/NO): NO